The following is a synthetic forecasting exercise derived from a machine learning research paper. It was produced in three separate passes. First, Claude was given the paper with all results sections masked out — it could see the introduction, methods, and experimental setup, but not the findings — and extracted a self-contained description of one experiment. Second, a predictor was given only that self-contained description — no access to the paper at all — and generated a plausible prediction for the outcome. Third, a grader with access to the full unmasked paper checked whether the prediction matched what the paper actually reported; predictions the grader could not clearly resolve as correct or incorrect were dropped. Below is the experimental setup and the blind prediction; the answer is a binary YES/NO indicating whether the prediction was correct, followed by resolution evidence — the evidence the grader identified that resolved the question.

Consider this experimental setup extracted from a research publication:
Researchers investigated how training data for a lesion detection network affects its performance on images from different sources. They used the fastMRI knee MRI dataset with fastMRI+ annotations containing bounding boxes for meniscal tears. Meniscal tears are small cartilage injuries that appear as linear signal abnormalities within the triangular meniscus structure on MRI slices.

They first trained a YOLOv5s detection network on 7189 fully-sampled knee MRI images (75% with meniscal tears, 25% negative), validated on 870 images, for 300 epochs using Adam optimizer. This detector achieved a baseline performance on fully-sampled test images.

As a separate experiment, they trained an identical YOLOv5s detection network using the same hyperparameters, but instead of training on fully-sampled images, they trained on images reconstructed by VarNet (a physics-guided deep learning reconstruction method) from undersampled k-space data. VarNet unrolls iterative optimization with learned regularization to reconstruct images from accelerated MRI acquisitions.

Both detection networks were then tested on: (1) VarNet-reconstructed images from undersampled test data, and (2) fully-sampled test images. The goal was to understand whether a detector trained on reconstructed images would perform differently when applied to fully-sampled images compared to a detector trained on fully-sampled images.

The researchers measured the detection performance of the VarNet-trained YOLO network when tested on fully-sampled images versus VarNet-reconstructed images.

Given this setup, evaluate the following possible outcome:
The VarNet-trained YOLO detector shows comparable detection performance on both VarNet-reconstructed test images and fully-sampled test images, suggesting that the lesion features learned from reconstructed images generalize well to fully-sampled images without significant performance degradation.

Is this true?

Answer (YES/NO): NO